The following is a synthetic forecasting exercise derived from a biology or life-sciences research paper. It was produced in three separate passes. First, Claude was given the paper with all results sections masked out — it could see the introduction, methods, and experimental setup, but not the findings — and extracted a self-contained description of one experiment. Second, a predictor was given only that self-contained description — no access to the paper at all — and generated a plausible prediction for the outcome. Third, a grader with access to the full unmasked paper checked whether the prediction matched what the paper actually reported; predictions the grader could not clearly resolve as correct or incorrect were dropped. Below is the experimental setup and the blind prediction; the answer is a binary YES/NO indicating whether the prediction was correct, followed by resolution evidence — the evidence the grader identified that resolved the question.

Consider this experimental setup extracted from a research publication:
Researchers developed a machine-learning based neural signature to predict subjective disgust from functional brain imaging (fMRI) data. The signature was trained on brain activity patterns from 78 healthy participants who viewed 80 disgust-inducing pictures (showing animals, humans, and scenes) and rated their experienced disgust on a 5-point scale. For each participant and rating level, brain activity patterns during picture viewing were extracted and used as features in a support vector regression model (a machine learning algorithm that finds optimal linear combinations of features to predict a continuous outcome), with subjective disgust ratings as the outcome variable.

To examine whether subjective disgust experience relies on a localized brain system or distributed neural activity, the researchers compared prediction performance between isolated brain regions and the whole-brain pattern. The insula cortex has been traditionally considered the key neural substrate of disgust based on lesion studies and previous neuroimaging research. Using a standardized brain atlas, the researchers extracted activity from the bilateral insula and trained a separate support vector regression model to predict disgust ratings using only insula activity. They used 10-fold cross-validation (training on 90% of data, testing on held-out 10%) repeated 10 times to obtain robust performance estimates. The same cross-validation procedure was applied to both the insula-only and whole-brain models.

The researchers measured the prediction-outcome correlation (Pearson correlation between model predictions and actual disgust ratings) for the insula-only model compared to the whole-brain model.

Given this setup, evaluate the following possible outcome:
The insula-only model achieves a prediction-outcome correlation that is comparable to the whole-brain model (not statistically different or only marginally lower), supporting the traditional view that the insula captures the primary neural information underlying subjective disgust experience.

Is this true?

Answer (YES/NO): NO